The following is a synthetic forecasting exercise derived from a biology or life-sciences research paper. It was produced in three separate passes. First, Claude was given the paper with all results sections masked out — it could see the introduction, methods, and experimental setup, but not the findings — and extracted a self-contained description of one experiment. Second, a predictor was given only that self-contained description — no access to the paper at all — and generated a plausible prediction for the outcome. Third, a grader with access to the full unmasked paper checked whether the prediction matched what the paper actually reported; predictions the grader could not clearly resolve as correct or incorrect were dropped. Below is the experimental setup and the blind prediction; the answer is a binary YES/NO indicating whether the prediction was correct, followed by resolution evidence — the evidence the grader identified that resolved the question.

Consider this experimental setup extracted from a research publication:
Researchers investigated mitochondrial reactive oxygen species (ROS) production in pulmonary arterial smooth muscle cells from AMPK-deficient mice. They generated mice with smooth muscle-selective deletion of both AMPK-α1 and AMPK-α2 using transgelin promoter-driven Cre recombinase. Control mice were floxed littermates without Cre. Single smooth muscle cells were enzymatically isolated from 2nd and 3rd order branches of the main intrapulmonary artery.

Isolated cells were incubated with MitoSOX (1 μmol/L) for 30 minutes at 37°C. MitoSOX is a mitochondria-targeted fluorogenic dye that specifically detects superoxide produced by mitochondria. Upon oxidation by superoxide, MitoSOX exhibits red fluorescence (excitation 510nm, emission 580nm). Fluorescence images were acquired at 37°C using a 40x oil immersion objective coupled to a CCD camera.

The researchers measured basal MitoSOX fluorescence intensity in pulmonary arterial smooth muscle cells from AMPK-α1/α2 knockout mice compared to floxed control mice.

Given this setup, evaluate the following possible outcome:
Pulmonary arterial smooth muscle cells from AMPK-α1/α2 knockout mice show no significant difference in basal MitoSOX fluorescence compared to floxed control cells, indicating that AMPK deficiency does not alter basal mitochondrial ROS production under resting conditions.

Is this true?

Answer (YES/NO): NO